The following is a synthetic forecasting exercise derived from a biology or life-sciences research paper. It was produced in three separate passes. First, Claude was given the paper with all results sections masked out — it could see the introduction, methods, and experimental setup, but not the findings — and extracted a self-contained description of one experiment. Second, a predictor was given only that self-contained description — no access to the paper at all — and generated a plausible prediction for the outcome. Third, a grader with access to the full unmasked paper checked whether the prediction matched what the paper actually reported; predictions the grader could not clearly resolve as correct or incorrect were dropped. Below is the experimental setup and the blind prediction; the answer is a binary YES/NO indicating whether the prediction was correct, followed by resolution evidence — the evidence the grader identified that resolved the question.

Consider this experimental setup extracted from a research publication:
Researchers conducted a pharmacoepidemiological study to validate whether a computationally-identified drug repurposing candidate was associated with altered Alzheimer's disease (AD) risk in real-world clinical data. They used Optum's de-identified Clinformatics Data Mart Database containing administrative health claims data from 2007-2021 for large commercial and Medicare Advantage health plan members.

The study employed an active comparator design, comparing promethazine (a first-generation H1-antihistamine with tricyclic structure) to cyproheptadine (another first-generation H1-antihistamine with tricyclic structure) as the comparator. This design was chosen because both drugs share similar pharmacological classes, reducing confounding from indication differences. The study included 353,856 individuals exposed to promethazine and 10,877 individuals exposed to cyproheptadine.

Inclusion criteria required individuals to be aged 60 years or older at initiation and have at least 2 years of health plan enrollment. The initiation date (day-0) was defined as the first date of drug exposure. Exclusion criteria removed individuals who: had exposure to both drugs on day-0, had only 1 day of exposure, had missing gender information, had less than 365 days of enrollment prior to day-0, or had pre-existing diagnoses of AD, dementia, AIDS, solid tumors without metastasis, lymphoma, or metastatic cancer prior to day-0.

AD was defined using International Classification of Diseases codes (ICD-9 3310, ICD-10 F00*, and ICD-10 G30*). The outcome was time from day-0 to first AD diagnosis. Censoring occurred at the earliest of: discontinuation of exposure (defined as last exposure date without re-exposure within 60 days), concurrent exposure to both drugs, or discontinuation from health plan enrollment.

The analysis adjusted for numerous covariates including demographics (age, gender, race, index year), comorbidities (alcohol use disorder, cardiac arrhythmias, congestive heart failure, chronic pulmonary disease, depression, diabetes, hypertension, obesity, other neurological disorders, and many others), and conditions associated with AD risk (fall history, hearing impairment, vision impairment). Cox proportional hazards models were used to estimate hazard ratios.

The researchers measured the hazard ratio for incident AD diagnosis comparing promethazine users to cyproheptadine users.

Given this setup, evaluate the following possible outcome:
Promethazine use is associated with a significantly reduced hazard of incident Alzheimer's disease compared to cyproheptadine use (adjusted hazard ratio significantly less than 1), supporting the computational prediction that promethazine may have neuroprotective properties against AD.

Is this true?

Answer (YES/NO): YES